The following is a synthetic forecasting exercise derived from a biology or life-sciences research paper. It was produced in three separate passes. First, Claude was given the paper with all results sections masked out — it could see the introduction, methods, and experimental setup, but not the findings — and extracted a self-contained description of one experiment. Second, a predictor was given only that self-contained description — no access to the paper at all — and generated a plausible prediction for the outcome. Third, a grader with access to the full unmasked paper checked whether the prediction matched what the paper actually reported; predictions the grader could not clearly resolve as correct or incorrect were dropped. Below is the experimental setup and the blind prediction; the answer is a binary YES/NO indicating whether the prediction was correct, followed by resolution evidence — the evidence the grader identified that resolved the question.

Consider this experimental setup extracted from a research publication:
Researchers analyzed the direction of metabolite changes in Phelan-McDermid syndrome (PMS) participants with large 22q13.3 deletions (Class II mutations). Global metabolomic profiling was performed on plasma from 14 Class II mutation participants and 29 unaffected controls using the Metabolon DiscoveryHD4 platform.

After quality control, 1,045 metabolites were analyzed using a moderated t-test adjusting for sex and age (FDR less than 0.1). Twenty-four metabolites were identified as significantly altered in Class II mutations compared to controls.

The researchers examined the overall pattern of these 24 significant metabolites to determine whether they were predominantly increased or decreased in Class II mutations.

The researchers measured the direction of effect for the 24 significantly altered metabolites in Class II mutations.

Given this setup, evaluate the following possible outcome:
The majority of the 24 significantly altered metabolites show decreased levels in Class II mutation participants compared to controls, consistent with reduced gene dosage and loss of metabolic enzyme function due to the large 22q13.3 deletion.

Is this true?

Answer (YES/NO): YES